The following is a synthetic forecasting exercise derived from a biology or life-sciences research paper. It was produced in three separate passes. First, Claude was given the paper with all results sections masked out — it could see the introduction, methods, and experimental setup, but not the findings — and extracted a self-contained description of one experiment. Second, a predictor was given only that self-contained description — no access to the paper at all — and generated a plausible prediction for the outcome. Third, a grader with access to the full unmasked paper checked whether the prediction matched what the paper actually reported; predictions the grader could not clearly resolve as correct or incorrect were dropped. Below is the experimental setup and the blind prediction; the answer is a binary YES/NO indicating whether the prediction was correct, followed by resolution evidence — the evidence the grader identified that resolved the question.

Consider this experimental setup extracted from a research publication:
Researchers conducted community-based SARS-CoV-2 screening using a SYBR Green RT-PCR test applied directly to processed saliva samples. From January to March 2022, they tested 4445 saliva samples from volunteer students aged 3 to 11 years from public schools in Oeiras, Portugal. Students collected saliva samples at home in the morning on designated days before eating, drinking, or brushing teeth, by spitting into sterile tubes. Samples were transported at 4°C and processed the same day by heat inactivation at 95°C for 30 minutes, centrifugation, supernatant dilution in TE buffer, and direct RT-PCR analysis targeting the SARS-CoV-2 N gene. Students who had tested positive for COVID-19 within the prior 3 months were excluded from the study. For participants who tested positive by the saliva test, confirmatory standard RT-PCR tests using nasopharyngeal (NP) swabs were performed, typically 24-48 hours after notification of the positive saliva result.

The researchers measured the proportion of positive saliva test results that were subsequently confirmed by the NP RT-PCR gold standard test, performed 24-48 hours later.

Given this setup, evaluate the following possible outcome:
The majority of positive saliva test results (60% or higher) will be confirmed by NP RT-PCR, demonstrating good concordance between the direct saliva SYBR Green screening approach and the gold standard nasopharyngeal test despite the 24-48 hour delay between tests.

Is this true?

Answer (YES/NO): YES